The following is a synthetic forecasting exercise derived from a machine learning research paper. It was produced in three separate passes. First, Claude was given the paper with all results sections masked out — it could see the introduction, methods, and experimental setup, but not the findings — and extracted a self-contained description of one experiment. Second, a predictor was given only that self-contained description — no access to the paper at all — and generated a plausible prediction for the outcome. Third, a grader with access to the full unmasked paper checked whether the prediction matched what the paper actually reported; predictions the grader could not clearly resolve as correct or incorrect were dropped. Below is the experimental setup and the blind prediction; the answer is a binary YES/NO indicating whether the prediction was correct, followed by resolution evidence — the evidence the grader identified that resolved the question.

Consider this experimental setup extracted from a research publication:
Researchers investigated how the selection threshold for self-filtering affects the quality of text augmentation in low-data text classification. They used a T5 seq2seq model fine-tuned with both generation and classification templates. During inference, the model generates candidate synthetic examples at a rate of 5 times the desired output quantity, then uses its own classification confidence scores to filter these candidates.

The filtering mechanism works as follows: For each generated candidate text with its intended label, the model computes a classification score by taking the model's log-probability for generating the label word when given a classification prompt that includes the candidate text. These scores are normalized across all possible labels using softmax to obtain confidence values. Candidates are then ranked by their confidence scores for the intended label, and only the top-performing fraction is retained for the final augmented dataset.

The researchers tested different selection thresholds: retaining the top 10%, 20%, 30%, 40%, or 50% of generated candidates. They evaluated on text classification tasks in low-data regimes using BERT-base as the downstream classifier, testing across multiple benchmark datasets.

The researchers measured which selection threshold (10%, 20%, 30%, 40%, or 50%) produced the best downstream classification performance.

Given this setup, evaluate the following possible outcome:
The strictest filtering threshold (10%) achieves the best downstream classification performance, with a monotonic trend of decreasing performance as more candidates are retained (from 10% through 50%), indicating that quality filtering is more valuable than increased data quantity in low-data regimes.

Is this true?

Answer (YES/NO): NO